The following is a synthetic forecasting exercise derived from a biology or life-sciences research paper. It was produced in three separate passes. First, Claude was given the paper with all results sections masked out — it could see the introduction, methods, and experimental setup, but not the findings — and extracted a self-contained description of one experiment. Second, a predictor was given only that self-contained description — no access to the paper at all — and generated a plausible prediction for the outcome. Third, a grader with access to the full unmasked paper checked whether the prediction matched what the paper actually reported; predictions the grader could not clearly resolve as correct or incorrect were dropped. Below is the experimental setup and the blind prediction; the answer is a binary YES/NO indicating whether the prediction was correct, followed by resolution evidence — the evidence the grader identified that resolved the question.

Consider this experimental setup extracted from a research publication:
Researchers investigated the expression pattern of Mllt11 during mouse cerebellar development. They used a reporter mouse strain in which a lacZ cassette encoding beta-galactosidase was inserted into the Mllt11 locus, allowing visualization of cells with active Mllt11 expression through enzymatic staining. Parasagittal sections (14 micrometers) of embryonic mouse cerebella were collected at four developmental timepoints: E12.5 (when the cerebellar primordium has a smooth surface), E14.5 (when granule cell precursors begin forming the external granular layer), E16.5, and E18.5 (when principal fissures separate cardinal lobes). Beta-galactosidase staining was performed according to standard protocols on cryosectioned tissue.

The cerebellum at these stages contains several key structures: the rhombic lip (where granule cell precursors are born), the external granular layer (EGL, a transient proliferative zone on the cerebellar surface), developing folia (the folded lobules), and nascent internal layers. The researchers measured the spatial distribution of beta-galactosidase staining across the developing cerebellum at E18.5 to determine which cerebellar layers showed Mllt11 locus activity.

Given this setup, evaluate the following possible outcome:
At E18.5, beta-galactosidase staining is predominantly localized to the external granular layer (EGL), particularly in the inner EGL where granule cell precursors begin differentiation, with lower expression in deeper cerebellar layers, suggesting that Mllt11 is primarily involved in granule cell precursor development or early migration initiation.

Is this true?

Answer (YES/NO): NO